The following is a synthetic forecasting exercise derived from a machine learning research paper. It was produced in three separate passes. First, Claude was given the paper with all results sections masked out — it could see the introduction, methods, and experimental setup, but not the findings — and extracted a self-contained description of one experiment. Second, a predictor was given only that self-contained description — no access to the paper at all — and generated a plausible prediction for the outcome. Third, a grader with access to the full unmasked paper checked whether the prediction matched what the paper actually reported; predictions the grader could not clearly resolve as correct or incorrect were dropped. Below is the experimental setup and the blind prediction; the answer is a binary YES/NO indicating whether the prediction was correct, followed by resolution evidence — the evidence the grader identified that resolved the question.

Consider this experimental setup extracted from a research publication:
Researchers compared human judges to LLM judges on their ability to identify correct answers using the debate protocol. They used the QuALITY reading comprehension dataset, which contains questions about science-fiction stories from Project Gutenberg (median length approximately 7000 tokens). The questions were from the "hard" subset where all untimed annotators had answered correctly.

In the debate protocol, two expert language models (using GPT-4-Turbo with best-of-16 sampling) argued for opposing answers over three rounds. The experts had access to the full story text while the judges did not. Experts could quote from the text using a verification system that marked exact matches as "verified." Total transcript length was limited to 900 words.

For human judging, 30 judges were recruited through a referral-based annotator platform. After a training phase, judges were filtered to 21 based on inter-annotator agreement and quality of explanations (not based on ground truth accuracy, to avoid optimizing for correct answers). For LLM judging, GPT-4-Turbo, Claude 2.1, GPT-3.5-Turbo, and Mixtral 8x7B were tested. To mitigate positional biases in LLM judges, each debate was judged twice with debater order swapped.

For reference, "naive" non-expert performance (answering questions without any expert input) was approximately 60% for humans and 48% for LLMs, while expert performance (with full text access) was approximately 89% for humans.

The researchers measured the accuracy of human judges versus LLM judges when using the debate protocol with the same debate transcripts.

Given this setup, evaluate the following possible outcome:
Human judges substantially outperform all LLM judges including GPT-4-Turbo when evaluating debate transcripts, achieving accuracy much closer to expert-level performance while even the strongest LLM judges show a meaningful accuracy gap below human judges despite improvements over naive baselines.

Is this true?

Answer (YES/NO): YES